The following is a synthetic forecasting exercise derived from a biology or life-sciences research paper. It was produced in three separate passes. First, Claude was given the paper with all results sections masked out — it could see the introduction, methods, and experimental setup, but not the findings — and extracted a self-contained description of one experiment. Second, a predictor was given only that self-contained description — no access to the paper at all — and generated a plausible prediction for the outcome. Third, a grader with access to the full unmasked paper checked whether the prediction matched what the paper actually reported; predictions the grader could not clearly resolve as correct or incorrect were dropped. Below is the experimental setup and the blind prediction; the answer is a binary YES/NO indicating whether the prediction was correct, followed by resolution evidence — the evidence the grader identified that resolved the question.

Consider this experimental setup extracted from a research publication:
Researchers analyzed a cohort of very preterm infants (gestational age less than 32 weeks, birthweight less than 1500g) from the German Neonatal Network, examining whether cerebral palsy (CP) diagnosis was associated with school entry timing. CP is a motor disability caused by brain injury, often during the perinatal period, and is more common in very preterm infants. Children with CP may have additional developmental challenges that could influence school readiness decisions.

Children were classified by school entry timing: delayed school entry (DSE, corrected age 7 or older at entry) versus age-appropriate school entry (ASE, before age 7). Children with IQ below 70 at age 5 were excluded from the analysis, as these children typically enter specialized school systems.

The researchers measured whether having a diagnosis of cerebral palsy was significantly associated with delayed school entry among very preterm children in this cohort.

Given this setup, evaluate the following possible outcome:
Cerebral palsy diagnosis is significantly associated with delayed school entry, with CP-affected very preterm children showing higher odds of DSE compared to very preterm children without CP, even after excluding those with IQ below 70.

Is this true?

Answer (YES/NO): NO